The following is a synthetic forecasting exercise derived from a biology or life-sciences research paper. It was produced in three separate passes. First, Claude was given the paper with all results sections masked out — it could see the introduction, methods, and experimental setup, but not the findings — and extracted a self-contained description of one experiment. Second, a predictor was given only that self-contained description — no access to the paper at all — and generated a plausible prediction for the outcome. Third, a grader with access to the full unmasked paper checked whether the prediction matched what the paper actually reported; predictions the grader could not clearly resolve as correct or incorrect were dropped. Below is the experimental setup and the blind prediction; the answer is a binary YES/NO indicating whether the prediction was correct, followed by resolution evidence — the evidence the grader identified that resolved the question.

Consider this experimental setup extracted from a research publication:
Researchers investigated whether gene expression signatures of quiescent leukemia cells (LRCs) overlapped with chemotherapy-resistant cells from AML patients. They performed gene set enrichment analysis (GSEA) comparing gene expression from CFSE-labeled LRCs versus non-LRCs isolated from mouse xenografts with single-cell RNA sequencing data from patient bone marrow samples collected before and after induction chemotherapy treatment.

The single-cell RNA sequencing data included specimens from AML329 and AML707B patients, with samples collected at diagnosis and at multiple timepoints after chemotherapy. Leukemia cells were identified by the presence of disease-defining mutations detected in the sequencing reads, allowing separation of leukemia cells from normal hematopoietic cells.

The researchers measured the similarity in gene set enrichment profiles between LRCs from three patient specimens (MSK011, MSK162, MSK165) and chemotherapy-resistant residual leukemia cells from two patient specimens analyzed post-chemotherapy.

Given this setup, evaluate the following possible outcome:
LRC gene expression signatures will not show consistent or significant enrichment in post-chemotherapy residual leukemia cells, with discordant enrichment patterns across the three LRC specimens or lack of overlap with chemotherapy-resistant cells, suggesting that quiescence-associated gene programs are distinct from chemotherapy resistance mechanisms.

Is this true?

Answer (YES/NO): NO